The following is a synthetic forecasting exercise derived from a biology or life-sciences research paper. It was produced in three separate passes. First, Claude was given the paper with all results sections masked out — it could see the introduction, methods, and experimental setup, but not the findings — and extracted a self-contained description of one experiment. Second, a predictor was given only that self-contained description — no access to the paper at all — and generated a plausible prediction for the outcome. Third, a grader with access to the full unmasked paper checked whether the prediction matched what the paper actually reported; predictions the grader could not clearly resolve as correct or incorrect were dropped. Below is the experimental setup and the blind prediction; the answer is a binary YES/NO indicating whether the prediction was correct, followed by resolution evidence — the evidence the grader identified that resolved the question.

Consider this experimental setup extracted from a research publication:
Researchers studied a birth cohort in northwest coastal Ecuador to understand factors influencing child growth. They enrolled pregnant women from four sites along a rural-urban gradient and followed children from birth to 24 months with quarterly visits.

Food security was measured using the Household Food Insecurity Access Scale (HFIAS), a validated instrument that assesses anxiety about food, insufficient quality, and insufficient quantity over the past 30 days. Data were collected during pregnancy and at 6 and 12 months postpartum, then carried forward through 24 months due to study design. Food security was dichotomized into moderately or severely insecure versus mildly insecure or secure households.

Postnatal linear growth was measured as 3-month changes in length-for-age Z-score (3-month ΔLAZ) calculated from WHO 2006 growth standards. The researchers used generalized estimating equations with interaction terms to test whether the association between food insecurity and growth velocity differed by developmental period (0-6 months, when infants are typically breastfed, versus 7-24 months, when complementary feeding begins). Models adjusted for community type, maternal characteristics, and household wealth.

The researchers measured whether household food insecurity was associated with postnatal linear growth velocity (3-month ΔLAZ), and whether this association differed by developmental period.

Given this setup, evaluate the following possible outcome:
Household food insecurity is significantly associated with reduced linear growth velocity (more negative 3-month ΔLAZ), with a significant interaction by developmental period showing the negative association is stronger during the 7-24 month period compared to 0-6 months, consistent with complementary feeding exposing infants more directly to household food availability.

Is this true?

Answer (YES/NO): NO